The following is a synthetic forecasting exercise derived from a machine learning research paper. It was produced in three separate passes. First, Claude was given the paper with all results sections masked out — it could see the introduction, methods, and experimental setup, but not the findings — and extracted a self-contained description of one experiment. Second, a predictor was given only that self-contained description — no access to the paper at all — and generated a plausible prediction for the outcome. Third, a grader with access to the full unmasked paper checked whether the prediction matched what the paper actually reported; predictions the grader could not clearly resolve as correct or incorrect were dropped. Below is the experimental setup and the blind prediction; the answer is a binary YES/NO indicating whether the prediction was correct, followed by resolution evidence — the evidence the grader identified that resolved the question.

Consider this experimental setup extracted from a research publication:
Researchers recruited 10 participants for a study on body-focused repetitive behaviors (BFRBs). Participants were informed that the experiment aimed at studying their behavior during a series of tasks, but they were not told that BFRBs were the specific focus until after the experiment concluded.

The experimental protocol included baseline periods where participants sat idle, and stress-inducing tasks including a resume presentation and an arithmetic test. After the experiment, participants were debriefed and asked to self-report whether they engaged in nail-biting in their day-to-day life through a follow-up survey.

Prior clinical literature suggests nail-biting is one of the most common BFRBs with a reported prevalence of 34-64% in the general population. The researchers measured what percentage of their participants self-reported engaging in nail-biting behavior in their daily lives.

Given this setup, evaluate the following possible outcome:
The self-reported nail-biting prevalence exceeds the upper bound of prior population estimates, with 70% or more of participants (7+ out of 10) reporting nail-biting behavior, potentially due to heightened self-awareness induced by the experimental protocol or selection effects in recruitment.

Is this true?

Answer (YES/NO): NO